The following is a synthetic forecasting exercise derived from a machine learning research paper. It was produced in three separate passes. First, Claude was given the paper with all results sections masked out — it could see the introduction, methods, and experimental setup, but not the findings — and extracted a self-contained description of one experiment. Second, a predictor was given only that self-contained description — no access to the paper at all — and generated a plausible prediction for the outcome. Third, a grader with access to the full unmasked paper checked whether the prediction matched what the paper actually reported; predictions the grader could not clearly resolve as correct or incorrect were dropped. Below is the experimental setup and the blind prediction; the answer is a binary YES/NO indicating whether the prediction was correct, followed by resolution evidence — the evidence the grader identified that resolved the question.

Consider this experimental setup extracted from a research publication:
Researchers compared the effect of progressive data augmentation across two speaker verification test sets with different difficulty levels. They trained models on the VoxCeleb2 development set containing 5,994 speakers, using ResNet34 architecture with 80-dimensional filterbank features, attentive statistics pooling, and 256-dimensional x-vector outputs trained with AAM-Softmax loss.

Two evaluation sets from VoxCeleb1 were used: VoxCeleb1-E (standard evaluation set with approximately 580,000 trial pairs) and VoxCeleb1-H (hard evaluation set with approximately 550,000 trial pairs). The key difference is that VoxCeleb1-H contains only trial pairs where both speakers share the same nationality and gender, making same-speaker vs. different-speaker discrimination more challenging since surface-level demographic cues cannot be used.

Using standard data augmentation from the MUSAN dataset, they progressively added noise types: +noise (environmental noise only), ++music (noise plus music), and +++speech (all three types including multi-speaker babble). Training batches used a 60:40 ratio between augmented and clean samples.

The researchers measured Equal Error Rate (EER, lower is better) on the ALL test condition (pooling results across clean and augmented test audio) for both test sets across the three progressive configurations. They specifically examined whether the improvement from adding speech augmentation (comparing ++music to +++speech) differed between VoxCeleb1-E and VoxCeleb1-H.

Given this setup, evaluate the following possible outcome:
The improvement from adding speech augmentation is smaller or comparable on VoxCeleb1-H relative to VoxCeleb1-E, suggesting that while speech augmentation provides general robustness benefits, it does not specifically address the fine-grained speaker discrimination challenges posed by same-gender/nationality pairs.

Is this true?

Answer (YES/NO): YES